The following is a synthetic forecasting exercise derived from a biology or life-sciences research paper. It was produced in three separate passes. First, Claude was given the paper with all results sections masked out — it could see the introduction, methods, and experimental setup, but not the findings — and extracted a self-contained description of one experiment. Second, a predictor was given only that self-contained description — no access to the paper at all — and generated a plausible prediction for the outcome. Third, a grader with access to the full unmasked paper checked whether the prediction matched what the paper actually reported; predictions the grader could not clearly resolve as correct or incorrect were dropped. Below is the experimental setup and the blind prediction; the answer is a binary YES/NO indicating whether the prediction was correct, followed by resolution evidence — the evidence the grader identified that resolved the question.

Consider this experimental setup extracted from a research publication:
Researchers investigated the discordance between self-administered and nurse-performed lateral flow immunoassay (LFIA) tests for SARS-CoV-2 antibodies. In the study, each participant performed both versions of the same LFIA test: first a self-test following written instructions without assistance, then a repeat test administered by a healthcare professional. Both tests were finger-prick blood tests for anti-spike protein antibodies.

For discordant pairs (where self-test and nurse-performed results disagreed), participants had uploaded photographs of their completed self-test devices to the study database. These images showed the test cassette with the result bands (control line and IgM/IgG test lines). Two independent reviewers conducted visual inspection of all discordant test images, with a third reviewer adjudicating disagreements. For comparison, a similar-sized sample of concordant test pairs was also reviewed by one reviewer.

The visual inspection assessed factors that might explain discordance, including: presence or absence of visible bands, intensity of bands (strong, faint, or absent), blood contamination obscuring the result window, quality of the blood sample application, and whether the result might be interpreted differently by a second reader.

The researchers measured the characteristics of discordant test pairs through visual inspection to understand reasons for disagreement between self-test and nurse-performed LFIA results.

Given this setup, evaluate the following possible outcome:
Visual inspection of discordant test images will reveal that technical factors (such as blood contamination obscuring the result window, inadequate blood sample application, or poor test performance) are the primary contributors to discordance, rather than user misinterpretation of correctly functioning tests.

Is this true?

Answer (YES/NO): NO